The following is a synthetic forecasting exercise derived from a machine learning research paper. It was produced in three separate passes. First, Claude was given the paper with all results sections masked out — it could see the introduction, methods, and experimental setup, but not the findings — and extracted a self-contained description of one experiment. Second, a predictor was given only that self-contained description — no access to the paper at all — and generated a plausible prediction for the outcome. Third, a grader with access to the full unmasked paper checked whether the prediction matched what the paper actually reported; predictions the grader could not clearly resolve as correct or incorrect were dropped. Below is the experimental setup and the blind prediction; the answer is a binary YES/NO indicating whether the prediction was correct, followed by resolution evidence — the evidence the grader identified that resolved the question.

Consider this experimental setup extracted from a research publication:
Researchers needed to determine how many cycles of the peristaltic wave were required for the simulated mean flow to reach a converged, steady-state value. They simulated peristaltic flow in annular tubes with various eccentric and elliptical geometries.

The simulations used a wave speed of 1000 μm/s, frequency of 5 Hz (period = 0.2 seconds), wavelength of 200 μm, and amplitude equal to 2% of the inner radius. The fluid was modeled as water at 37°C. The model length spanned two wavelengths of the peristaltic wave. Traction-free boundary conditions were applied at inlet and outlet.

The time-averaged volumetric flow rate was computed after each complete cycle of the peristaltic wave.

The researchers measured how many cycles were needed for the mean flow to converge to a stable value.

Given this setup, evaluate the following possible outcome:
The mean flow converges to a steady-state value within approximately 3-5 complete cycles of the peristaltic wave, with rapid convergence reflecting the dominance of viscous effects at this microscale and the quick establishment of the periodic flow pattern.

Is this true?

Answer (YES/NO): YES